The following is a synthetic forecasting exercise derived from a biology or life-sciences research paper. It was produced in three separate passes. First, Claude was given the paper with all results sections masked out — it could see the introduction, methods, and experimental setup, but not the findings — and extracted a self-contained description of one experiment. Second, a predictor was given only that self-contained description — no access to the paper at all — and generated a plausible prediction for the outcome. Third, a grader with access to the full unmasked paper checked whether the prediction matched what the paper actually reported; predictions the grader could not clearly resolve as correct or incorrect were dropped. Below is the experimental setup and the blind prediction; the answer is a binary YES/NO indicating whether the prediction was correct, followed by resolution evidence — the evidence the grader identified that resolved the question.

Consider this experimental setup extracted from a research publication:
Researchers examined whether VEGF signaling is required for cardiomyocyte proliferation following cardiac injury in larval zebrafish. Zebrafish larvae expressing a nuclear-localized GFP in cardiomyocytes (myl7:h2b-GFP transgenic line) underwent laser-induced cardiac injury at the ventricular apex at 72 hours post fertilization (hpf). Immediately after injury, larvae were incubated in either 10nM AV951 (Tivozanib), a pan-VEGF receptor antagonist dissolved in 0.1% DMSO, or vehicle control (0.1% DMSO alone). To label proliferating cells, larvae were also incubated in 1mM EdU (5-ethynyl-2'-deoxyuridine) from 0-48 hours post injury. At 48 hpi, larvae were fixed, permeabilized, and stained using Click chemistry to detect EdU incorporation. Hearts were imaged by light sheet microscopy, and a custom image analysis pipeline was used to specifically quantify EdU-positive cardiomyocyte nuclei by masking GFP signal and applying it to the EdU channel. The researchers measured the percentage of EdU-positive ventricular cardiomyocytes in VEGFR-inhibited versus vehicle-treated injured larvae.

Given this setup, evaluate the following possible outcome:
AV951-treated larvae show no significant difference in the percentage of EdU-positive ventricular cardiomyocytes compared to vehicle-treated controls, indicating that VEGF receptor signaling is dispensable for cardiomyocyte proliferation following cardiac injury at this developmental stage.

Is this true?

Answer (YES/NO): NO